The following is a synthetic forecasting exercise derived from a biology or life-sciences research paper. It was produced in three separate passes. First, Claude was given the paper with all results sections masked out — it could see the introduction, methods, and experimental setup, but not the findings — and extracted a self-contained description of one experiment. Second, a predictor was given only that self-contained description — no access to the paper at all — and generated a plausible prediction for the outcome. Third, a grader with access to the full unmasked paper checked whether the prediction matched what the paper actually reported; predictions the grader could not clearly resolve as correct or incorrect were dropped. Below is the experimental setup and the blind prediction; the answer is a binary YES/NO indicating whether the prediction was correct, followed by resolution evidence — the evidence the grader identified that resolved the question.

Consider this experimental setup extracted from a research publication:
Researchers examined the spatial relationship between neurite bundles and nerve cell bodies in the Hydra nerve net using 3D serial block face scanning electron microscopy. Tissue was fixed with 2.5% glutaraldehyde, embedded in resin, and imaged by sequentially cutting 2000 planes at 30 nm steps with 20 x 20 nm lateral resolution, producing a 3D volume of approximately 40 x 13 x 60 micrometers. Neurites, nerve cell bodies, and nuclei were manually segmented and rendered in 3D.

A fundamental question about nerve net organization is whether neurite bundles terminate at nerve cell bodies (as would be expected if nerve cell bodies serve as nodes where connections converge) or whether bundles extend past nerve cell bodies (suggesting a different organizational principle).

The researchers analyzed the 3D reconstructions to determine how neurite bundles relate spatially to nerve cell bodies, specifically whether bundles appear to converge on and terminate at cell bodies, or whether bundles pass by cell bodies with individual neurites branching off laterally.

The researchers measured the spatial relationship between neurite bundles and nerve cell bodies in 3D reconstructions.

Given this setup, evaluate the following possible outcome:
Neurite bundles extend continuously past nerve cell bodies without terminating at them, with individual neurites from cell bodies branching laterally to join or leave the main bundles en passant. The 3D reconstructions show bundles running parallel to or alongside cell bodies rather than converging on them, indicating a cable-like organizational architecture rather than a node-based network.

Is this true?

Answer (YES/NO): YES